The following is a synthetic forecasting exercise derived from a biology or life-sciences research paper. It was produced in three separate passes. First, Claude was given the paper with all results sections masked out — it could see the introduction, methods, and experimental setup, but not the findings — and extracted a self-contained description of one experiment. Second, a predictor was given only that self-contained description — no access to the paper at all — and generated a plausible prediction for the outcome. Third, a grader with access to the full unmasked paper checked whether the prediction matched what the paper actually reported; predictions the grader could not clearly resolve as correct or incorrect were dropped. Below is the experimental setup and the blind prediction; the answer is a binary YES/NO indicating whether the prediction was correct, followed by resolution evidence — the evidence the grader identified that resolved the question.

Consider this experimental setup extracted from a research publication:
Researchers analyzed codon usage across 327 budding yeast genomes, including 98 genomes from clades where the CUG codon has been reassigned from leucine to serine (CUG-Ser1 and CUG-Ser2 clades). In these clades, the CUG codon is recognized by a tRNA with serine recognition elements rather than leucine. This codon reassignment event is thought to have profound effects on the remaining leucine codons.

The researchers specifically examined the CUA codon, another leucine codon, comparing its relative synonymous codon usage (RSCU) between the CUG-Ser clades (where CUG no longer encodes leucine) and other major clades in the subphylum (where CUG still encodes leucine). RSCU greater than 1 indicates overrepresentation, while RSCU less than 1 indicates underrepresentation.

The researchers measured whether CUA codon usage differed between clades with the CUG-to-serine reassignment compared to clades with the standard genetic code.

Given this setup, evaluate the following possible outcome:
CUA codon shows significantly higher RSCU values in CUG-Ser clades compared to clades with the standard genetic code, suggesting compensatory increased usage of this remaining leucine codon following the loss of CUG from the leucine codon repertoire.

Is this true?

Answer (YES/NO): NO